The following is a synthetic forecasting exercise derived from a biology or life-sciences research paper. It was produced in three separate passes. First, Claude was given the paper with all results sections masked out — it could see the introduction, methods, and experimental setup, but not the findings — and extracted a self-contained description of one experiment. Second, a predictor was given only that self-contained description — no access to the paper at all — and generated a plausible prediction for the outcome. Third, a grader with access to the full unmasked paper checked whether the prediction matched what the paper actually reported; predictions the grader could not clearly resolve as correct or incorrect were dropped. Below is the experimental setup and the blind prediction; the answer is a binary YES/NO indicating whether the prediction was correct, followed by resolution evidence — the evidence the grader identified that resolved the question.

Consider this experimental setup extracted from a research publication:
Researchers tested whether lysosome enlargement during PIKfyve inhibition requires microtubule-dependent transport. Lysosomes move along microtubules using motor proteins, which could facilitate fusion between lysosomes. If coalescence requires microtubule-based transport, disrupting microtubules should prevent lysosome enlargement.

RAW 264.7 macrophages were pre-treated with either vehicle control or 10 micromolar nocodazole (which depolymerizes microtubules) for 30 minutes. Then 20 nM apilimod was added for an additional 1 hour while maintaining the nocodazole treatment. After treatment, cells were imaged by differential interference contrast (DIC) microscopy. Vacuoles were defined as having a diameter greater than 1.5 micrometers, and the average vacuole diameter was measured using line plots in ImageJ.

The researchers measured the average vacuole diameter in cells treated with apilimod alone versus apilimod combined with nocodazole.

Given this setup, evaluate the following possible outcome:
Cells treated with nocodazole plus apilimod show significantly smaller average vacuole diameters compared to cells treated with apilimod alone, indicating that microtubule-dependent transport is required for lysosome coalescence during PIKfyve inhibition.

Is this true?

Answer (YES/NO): YES